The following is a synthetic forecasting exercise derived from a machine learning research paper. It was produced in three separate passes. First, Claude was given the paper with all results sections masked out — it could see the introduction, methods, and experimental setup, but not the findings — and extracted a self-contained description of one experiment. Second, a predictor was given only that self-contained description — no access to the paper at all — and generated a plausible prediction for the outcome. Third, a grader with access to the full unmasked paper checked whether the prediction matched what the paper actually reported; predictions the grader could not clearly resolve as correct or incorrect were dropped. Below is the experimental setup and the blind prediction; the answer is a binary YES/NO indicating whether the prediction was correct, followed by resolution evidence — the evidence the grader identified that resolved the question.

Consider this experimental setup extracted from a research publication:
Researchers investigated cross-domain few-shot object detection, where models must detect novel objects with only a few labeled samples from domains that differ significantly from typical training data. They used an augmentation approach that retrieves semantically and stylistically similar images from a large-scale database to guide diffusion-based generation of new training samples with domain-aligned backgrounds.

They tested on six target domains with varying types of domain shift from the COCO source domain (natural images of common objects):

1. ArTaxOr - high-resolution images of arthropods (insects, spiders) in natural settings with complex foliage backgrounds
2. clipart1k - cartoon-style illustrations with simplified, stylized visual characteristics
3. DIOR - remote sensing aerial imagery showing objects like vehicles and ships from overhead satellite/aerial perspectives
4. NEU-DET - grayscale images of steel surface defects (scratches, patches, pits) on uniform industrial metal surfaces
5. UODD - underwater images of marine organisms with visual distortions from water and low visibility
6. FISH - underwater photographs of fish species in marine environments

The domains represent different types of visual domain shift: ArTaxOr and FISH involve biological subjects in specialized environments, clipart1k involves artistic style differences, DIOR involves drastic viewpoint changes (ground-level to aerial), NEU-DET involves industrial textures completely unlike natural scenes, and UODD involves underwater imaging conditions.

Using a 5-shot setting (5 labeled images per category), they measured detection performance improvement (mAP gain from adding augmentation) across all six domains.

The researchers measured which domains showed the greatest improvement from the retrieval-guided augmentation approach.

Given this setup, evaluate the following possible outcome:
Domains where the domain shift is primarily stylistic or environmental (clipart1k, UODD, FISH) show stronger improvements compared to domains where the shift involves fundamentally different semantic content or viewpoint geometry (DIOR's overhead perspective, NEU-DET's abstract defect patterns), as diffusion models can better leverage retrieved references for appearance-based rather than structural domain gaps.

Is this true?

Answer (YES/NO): NO